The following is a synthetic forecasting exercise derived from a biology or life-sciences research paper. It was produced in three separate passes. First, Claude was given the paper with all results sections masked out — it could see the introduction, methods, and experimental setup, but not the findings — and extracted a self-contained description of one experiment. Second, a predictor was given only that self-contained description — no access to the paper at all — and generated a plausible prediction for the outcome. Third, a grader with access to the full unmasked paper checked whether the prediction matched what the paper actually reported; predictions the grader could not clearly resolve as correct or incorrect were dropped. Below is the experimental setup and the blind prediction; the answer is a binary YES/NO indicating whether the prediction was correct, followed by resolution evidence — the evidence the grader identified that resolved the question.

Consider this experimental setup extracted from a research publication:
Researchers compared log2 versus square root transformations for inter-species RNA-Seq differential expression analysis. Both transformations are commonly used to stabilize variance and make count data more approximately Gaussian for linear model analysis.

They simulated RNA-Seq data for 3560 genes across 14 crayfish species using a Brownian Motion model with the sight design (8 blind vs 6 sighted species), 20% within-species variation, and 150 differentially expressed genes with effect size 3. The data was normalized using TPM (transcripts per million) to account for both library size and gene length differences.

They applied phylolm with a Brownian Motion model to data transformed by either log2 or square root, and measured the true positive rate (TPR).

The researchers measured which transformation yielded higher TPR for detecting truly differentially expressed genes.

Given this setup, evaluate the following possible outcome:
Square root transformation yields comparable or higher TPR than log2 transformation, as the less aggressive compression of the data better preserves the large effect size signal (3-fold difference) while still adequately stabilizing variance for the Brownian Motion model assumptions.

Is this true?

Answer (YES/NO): NO